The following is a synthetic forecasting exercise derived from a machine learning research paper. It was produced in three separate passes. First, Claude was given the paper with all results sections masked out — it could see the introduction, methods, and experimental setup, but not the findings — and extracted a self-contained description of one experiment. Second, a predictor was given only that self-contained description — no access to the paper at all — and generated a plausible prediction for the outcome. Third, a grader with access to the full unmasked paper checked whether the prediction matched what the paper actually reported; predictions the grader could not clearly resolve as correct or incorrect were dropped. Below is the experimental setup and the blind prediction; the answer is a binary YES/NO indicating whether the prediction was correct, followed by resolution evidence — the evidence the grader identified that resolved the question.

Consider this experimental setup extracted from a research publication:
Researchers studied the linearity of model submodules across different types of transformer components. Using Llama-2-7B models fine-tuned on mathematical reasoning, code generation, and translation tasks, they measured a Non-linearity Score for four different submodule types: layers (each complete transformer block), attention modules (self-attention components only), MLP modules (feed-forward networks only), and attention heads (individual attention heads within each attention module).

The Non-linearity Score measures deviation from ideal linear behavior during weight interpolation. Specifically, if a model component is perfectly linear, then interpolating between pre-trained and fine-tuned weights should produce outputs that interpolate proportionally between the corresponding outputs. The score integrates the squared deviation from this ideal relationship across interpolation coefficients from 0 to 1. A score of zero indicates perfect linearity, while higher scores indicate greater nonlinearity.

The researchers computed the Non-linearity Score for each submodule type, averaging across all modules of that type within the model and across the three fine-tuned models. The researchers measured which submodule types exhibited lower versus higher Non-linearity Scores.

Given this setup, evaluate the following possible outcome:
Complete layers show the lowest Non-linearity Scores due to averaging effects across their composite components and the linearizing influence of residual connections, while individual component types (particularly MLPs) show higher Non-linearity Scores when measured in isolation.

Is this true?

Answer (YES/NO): NO